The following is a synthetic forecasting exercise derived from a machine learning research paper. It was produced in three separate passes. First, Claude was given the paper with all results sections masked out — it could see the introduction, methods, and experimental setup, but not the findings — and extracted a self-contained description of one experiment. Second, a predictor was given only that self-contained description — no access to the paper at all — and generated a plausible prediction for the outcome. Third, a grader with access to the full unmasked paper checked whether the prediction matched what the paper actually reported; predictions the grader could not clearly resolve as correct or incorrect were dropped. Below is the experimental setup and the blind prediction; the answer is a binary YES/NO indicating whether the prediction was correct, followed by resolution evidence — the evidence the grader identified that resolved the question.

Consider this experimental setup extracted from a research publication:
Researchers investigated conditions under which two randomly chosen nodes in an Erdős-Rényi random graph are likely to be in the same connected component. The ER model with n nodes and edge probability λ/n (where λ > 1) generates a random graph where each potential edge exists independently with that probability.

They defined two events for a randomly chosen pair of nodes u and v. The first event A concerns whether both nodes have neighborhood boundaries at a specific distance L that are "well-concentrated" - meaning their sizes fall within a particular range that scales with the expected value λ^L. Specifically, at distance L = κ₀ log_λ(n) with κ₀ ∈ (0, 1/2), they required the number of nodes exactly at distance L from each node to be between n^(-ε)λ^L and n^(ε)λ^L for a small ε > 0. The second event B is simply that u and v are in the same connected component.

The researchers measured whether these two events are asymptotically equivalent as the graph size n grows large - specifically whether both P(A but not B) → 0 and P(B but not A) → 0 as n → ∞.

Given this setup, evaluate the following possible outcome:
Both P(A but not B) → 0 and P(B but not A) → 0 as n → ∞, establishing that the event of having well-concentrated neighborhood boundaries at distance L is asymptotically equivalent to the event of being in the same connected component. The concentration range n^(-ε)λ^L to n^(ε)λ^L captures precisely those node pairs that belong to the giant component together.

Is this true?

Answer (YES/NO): YES